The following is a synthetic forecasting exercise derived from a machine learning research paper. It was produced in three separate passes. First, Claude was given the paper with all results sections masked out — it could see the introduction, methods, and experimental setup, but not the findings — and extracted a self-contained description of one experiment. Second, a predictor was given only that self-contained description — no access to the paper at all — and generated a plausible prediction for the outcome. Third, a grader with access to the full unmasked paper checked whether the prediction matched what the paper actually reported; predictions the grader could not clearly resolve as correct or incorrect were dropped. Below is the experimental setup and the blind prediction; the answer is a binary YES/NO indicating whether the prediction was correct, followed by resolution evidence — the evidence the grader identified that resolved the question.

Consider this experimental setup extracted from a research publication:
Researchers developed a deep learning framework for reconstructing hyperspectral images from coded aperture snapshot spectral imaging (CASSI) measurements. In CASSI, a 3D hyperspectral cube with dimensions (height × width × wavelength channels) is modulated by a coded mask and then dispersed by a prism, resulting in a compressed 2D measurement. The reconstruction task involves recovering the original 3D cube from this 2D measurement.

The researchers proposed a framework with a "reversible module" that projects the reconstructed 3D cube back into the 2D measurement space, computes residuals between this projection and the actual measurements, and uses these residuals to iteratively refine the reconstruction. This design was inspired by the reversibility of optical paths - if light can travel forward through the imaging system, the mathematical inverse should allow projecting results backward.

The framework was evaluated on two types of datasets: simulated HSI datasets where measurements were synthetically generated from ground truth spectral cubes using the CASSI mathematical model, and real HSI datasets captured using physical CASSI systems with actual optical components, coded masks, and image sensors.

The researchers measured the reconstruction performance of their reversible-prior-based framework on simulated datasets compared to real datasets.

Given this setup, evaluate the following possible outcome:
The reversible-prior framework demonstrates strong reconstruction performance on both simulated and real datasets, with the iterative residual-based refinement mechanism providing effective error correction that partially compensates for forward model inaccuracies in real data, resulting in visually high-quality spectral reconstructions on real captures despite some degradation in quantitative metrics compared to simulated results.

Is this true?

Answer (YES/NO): NO